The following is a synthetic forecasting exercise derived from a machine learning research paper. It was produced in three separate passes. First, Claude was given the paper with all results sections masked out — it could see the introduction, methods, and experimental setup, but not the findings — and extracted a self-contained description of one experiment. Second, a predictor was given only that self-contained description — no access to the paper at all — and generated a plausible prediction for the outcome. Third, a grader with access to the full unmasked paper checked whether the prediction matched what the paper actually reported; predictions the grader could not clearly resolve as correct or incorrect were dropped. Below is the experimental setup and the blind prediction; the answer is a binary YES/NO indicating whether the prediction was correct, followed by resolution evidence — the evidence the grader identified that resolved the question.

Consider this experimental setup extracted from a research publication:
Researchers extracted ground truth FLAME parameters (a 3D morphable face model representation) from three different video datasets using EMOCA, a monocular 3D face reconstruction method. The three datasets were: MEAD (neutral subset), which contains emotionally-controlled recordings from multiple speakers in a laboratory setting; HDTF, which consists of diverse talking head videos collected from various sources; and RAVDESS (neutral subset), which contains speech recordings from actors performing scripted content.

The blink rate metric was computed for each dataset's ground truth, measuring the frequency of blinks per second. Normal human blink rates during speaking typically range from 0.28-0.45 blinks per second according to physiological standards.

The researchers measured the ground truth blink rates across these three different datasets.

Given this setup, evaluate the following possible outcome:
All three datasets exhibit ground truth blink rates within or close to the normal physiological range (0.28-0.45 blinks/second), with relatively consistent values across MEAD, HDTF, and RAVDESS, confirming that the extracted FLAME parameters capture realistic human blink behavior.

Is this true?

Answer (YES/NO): NO